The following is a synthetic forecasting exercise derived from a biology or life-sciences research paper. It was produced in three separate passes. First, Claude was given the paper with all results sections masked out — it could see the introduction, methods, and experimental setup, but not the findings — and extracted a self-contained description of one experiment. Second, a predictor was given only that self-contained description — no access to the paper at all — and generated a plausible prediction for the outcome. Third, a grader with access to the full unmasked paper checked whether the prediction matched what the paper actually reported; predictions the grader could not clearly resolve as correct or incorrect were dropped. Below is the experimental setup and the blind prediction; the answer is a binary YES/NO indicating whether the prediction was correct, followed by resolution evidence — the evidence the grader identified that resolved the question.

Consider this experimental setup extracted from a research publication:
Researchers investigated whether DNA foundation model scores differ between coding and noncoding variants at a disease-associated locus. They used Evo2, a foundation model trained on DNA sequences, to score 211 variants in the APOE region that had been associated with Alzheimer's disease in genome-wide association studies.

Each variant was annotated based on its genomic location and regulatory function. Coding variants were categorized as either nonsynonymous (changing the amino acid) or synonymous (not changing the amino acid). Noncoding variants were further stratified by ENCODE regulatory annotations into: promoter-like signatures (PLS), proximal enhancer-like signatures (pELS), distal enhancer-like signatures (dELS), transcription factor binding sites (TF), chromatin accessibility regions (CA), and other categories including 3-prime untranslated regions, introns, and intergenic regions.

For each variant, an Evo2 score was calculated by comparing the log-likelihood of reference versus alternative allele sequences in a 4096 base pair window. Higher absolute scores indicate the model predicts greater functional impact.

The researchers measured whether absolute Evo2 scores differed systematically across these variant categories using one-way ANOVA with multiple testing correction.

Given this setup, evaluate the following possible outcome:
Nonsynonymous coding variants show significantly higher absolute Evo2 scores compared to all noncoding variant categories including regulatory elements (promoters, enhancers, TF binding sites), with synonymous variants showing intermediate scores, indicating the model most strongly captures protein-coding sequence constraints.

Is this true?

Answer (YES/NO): YES